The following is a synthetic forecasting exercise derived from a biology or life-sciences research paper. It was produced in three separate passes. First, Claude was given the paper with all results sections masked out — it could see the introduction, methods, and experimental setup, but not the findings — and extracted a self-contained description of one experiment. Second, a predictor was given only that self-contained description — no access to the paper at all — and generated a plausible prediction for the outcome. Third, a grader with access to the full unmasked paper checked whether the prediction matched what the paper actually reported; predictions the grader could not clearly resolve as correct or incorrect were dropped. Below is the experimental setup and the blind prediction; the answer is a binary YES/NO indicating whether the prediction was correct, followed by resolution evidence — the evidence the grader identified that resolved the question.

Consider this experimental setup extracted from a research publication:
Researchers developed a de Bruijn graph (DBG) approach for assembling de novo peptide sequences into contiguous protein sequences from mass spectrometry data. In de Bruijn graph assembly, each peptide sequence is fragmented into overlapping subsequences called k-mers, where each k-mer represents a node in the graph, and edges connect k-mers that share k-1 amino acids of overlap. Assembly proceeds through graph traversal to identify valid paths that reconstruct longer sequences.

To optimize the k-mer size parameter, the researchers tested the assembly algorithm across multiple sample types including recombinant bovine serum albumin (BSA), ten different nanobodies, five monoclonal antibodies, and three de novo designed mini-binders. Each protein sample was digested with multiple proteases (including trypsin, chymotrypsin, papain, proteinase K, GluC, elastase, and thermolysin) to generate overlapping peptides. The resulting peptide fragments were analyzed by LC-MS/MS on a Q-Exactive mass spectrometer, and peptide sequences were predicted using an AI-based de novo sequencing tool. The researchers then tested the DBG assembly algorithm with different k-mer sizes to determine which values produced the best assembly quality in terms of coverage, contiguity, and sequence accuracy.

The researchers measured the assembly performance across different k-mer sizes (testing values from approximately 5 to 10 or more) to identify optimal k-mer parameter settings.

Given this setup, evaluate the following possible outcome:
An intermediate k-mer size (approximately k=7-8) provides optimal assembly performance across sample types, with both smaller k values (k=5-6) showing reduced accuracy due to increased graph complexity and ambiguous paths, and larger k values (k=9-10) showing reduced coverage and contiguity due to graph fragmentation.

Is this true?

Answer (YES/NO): NO